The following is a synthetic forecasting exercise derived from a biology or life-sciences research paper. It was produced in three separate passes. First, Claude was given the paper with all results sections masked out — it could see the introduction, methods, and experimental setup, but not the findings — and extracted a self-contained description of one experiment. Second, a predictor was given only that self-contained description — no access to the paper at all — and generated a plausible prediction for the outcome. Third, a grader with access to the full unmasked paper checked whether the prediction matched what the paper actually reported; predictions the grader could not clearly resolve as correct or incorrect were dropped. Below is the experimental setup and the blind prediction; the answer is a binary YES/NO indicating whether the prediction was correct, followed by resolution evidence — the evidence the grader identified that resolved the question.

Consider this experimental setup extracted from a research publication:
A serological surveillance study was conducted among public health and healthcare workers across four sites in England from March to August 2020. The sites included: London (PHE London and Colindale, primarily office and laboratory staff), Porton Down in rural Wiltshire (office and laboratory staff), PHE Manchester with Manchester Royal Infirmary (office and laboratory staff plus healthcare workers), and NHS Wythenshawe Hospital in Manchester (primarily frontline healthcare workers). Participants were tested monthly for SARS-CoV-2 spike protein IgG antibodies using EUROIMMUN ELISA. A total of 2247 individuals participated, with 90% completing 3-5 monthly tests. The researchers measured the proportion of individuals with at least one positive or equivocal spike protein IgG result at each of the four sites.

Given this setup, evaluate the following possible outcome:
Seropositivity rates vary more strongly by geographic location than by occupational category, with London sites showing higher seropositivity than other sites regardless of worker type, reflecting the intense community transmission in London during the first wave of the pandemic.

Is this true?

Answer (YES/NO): NO